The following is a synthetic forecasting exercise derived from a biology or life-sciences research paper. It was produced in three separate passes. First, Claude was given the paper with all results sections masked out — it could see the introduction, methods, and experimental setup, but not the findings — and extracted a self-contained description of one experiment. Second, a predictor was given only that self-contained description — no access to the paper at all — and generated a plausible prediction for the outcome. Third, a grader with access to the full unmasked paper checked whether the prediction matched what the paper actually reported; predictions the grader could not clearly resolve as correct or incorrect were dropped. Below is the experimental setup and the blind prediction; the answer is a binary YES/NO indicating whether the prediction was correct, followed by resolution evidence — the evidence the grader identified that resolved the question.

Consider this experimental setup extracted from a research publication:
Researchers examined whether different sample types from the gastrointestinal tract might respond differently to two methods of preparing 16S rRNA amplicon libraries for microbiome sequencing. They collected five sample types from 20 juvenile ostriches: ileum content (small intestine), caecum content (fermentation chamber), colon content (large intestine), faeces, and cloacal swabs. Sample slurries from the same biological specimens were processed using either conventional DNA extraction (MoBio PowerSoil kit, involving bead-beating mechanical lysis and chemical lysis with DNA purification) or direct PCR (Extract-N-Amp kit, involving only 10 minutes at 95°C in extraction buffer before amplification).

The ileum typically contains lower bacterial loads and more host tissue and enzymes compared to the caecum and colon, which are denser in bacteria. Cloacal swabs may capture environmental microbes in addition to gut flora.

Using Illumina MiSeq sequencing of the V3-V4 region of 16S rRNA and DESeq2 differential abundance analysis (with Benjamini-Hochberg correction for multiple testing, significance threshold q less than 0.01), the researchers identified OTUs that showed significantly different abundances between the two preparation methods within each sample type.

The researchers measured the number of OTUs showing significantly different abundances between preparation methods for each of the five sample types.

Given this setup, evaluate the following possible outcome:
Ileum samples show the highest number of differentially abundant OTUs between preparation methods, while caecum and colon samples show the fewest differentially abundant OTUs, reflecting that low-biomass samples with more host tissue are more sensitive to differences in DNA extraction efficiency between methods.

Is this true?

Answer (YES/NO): YES